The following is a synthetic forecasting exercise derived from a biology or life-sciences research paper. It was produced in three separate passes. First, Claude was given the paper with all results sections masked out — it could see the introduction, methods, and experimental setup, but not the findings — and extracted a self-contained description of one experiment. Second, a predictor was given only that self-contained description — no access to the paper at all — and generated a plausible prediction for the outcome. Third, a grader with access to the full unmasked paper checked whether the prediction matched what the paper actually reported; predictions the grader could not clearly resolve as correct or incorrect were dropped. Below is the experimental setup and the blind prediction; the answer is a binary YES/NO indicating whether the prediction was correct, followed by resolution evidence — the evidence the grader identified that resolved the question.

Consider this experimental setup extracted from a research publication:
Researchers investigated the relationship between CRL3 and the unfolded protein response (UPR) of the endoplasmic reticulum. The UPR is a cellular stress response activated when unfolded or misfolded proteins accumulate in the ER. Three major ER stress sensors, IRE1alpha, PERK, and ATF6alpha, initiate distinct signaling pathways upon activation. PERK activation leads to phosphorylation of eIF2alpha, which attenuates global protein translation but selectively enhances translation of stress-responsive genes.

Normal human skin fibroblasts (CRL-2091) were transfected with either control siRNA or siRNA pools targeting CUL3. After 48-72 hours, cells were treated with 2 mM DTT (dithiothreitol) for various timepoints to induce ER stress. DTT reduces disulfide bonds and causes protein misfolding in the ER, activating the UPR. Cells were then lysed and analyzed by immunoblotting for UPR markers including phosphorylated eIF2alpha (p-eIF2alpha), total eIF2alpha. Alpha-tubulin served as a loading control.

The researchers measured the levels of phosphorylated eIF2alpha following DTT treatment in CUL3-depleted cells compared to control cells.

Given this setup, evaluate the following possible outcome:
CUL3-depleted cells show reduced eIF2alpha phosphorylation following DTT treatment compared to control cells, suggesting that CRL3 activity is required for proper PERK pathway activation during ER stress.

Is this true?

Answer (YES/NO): NO